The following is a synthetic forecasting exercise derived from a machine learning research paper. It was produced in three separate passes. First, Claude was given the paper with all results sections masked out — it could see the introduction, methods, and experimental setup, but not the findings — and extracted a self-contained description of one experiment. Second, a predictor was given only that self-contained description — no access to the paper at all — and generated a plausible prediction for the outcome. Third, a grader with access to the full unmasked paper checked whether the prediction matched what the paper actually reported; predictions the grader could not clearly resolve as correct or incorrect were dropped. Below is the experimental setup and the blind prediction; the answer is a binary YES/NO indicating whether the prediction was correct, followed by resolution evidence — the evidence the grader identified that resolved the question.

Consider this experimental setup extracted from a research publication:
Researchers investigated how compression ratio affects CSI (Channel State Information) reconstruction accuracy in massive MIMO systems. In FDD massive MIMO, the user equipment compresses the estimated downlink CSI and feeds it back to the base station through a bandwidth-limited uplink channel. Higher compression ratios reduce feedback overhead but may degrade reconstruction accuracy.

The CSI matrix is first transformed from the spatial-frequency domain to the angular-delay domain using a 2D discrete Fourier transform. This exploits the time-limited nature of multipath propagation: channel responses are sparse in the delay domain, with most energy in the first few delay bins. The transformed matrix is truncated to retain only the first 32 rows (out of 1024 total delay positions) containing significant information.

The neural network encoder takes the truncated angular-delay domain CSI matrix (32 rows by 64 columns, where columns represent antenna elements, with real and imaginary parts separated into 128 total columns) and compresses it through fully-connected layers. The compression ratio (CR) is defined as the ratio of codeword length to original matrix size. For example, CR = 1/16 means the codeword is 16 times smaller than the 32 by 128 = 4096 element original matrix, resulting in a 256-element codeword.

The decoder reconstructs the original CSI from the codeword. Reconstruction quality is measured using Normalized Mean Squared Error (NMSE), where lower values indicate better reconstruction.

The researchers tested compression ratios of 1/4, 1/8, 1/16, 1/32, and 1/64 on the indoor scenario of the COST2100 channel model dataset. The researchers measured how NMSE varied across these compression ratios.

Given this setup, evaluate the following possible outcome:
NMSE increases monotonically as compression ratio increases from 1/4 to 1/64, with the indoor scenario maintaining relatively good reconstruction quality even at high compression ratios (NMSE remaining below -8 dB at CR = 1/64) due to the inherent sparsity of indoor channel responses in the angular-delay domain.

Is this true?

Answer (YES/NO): YES